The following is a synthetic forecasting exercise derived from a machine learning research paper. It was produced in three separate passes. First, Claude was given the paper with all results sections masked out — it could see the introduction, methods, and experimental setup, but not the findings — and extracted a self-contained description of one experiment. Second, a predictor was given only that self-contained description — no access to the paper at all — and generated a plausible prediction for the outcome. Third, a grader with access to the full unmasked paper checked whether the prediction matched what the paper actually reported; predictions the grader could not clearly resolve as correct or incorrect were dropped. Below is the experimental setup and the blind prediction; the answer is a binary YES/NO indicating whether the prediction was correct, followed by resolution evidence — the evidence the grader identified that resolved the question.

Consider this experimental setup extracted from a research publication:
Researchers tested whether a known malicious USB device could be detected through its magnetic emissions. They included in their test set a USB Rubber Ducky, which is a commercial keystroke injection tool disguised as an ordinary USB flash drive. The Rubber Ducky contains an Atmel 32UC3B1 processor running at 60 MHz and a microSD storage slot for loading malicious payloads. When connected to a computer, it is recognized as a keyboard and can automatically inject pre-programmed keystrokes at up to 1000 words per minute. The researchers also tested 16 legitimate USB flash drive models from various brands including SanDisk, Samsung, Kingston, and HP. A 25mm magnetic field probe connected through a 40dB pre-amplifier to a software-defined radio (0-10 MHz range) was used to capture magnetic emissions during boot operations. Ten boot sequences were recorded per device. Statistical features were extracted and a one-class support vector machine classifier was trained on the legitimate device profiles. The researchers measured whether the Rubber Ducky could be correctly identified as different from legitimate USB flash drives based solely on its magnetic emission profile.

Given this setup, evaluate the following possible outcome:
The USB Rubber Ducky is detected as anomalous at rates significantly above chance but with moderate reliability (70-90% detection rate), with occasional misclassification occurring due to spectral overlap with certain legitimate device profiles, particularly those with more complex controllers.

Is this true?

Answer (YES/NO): NO